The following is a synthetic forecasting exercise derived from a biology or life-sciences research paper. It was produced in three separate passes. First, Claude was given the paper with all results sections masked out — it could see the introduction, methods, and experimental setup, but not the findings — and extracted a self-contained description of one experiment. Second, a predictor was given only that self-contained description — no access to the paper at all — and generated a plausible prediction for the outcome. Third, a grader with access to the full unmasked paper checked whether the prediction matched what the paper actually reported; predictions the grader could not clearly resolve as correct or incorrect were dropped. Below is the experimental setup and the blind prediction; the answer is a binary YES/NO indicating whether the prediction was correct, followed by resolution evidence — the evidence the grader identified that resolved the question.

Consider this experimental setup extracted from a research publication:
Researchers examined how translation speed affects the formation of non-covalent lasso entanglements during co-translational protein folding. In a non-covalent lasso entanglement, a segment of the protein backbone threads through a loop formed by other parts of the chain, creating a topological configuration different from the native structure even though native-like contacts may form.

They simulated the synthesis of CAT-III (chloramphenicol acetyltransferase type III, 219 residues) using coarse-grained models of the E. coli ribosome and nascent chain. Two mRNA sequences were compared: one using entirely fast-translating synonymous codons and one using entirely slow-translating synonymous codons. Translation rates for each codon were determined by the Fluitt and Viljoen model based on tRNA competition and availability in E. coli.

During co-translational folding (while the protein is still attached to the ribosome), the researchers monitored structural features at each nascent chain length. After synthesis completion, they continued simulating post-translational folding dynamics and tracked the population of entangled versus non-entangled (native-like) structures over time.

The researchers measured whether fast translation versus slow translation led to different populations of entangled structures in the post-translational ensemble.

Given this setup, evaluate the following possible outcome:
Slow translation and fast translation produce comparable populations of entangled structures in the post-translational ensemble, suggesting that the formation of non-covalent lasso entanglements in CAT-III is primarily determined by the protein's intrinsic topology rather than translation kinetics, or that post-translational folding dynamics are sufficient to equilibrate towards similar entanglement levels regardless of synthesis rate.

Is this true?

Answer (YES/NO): NO